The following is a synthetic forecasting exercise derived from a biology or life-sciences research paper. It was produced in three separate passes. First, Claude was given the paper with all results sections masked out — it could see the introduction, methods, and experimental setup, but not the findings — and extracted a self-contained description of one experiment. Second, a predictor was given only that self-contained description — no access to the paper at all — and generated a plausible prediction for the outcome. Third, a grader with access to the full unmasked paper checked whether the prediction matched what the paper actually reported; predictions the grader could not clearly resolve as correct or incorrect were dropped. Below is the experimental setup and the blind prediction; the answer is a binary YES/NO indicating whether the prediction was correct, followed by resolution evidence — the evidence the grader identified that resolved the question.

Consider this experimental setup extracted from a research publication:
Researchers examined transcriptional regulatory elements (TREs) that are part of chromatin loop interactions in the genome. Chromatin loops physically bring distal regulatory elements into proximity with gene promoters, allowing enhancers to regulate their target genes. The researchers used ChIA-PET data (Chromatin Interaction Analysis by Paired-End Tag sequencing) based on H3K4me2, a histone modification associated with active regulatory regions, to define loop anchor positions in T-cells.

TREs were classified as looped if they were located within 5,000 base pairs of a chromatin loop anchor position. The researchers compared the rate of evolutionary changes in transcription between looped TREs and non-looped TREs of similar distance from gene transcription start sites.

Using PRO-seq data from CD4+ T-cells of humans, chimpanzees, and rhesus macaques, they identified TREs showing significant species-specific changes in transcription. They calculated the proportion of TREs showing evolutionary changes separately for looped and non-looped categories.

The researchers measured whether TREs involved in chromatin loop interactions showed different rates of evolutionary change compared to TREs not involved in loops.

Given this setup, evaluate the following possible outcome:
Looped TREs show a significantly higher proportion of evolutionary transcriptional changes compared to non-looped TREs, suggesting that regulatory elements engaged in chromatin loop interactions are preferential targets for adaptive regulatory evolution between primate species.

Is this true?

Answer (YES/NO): NO